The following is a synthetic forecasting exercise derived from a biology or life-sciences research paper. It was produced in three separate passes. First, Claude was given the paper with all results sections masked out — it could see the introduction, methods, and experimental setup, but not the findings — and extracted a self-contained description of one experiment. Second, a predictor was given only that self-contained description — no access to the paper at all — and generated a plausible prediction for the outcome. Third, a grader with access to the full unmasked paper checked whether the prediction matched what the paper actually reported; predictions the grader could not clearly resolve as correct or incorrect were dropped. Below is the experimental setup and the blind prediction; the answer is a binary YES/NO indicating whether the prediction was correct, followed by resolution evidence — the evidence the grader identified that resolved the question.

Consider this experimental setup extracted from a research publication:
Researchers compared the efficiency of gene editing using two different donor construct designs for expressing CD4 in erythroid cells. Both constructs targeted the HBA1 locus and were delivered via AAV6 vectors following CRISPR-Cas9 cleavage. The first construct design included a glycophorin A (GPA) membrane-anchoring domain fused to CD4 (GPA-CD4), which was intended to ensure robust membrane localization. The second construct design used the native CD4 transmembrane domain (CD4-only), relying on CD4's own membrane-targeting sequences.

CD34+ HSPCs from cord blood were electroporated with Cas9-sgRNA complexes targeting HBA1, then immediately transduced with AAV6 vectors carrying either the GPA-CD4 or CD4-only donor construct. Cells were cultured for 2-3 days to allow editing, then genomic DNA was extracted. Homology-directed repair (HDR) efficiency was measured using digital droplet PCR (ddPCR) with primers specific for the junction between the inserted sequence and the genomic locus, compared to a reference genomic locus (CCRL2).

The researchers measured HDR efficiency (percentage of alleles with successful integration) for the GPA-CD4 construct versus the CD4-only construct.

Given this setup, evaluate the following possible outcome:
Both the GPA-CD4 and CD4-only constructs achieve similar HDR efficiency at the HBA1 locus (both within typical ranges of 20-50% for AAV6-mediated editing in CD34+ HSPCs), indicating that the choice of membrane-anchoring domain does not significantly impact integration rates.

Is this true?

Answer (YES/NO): YES